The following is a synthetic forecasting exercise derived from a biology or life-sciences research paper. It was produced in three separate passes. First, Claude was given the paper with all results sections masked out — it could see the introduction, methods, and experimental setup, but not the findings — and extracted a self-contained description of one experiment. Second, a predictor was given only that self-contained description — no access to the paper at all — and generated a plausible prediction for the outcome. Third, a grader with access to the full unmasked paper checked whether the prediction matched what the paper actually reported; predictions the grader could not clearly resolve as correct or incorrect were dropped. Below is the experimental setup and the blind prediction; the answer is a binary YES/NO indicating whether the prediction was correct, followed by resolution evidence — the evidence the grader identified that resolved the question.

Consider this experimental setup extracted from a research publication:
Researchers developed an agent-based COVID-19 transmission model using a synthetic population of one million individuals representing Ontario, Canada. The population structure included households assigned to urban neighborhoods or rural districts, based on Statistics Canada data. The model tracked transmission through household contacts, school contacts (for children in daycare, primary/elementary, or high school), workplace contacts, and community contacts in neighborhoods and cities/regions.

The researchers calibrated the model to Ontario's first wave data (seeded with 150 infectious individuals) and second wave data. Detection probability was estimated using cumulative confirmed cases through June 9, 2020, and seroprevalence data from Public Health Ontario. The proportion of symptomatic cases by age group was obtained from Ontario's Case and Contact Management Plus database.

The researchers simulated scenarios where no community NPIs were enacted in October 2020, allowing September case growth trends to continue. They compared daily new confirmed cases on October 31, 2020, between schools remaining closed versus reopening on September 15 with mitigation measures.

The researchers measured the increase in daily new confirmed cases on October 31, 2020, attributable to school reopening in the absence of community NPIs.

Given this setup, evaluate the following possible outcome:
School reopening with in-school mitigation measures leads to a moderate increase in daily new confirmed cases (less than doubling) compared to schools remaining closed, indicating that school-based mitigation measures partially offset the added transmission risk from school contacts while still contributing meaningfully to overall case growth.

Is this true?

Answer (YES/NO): NO